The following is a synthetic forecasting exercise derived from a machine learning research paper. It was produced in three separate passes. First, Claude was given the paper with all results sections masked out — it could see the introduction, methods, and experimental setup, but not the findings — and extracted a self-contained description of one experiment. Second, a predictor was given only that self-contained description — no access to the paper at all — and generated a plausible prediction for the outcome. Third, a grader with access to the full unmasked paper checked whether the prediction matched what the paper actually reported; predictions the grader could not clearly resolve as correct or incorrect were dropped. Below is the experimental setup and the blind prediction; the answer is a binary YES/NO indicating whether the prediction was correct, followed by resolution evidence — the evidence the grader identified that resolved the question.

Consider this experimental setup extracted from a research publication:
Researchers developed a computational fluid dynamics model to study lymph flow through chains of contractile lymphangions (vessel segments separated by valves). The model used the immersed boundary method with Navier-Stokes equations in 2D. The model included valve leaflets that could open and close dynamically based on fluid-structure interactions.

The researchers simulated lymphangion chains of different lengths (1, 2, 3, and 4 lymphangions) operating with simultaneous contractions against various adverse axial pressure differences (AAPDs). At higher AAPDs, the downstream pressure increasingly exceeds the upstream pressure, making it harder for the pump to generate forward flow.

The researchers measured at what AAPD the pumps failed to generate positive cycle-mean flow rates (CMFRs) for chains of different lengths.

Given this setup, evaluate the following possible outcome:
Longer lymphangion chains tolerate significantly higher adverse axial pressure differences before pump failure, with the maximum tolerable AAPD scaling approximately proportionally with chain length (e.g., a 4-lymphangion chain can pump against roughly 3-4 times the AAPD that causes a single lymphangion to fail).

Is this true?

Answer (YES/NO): NO